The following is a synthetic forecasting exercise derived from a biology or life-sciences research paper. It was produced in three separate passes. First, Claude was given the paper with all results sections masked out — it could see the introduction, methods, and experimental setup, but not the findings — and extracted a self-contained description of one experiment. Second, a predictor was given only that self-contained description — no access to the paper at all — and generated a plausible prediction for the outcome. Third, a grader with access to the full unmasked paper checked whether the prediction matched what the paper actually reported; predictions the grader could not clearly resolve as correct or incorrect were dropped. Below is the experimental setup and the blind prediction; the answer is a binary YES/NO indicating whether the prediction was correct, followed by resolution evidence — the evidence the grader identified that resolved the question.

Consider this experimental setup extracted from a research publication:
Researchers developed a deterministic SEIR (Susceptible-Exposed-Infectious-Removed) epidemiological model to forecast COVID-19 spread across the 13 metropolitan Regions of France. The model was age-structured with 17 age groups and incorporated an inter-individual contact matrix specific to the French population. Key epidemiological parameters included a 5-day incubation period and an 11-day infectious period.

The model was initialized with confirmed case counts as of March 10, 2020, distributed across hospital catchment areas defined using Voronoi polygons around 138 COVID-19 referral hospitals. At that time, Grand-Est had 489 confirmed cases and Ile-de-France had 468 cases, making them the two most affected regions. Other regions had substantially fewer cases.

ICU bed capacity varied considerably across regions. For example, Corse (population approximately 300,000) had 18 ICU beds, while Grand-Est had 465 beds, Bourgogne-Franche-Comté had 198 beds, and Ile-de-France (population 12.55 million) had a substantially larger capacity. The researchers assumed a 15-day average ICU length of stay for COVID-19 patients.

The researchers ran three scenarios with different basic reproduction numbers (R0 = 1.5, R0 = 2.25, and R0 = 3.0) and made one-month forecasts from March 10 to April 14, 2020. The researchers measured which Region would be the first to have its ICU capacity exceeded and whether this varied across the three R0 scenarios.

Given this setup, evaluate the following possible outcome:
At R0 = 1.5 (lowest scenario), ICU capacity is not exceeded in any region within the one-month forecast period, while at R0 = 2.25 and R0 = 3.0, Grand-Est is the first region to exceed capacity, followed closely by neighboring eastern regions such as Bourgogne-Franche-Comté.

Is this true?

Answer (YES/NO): NO